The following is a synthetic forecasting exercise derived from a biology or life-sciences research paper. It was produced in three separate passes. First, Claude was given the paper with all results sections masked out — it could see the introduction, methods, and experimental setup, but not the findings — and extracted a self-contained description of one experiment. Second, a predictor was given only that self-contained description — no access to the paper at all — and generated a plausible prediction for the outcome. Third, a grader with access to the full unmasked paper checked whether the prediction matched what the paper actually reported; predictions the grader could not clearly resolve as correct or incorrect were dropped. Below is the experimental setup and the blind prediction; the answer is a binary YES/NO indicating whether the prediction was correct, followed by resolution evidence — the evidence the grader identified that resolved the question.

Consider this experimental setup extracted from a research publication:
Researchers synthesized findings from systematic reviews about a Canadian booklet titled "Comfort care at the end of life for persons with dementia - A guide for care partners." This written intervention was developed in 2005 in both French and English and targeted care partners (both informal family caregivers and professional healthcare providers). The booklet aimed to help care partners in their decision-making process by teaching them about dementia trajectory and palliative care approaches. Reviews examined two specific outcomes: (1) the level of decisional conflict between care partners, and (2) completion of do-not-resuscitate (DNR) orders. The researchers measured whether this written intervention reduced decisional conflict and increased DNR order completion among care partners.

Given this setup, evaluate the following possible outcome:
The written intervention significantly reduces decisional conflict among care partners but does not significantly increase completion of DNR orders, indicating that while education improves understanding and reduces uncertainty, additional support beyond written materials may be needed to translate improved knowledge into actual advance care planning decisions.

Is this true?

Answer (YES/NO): YES